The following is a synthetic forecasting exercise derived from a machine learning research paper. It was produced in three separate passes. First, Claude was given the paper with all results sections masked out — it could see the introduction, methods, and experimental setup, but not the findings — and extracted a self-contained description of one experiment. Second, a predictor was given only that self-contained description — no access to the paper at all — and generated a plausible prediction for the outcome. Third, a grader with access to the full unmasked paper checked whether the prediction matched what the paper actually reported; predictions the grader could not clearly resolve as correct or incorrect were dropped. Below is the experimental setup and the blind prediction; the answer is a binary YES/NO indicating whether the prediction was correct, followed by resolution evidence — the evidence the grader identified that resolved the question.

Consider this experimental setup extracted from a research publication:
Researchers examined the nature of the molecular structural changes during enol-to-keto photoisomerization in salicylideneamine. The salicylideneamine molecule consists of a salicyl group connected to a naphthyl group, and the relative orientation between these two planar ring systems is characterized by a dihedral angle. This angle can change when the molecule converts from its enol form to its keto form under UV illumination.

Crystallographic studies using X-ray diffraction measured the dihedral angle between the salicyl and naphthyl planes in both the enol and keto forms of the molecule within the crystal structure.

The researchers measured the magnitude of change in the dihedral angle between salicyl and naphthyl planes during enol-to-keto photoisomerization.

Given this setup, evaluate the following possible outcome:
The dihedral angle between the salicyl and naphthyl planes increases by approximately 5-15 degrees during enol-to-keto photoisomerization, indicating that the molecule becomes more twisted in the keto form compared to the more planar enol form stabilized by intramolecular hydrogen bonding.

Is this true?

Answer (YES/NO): NO